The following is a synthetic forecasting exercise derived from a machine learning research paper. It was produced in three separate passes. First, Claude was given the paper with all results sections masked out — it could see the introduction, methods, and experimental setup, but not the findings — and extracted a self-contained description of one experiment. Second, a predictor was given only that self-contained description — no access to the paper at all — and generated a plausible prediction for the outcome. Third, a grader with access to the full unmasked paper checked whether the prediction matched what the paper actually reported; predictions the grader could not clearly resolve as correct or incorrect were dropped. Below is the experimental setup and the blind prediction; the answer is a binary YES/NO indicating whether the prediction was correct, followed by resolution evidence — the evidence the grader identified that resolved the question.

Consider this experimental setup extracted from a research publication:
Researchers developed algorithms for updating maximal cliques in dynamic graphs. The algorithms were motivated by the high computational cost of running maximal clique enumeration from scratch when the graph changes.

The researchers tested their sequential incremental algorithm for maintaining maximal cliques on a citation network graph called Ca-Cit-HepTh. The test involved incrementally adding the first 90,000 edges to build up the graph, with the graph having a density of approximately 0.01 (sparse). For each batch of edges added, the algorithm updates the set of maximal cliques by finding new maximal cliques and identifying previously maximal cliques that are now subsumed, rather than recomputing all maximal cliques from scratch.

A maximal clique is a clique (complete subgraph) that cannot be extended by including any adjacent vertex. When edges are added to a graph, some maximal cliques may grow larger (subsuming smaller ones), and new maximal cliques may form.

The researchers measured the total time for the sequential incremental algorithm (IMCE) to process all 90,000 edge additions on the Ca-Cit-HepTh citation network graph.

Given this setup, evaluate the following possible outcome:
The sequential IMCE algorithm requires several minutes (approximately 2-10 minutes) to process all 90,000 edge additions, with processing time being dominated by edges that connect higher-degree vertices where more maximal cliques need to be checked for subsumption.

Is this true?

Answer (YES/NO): NO